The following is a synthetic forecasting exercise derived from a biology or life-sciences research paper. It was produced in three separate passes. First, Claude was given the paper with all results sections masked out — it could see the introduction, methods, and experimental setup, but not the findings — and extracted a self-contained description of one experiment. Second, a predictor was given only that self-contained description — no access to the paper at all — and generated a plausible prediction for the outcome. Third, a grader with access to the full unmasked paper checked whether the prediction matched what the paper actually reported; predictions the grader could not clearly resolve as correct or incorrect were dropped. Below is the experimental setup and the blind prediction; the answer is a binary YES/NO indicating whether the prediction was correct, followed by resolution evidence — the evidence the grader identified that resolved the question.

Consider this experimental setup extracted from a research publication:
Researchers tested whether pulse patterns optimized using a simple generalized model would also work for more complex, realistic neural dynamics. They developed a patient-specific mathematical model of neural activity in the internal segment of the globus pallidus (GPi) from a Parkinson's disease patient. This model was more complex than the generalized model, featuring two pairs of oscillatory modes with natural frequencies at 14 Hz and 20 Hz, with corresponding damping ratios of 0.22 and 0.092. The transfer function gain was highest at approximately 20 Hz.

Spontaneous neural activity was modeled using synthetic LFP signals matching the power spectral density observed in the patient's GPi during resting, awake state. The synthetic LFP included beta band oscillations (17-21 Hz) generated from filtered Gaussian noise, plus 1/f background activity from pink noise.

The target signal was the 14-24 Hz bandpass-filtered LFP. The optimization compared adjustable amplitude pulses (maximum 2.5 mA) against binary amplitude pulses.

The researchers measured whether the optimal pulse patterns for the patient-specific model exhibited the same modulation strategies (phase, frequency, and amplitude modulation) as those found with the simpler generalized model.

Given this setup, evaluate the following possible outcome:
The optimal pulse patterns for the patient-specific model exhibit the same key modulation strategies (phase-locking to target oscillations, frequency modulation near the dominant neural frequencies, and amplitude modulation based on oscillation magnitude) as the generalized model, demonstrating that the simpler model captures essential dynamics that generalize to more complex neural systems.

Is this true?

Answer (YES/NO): YES